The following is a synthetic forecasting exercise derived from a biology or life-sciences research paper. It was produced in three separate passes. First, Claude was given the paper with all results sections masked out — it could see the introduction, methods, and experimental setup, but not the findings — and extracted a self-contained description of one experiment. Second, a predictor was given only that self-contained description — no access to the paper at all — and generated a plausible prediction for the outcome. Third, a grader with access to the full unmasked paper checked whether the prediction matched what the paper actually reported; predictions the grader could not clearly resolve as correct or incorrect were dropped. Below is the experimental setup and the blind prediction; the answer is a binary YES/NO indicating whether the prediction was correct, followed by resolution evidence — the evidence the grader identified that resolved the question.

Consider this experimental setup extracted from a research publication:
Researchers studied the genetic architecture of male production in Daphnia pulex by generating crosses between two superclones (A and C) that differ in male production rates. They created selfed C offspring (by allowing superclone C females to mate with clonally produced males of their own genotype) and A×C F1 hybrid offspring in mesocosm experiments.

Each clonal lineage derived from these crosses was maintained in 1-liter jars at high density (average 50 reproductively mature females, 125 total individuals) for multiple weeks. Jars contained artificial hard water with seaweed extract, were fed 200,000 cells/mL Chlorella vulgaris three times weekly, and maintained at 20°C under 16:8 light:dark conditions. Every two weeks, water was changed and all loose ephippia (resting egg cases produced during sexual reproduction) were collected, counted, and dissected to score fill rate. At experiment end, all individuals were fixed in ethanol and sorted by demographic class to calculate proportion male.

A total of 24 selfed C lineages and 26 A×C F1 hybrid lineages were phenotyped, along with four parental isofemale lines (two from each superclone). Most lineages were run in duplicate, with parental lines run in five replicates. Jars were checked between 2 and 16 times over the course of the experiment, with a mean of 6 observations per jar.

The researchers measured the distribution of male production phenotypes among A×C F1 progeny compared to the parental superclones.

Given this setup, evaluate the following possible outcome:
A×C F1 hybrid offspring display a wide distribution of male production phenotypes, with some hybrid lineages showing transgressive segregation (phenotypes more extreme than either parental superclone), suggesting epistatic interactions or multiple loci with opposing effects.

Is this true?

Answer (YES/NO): NO